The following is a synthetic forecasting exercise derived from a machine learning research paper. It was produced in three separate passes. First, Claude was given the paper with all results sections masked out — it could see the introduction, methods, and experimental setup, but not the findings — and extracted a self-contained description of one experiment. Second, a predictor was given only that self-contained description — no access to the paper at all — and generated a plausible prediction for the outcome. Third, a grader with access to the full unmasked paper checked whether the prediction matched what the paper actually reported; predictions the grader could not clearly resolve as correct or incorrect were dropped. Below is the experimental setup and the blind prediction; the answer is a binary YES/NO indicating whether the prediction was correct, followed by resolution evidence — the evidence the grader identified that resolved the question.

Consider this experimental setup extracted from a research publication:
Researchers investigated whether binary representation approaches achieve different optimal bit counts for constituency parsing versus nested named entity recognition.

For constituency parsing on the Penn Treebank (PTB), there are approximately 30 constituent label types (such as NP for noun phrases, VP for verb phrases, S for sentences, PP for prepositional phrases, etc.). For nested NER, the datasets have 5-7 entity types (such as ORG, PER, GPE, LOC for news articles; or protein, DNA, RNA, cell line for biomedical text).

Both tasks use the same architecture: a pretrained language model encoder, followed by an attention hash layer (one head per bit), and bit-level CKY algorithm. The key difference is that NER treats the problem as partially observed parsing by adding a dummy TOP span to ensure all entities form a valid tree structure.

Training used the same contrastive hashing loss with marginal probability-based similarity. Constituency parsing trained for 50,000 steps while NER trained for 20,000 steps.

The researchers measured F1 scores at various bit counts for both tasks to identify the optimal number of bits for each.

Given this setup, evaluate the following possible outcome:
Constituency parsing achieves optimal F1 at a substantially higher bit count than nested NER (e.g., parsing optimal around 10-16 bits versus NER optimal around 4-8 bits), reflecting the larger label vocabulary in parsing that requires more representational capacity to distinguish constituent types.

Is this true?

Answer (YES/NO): NO